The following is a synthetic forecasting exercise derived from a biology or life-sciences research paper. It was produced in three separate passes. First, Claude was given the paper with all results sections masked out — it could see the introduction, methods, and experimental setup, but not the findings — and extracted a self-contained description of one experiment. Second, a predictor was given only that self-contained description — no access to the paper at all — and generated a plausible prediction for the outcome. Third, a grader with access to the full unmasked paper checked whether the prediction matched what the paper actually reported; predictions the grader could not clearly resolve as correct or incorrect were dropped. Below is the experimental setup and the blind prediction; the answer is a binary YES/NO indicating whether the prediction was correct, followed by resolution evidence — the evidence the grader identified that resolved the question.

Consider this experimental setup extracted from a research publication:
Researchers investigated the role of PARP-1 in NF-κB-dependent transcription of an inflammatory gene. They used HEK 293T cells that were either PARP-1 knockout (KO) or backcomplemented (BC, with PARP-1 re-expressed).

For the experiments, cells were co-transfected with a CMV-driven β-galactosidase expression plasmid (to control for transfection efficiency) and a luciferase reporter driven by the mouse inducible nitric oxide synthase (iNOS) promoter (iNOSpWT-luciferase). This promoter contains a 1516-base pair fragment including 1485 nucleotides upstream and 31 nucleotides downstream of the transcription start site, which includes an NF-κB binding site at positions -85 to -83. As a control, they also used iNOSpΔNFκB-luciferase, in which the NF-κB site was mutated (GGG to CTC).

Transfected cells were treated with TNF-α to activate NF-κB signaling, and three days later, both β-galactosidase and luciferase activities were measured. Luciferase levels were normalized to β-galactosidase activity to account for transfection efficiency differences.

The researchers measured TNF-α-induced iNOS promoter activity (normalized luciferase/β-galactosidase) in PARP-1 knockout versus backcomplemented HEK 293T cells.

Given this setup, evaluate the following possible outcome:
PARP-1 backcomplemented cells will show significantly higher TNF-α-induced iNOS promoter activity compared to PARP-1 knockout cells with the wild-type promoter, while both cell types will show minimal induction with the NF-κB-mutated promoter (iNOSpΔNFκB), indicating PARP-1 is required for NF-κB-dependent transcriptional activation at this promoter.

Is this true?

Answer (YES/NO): YES